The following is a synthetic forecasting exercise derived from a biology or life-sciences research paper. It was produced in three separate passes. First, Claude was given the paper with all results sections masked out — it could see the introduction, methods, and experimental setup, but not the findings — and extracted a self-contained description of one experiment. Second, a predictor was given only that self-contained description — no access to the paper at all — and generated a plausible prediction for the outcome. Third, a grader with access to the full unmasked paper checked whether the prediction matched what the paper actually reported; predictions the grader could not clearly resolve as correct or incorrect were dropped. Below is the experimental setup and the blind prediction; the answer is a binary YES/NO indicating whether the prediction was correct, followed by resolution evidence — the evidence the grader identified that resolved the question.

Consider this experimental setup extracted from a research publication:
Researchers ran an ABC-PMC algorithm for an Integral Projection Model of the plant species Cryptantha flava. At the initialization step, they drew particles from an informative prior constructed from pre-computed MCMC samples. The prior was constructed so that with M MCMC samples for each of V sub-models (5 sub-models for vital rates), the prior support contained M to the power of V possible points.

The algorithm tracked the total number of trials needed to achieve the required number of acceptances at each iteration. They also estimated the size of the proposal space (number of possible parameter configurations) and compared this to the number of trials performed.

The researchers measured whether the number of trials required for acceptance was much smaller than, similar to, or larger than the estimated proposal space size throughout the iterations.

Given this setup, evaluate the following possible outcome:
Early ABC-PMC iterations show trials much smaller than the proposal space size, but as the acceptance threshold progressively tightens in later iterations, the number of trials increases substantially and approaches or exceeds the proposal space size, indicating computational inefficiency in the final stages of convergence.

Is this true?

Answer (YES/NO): NO